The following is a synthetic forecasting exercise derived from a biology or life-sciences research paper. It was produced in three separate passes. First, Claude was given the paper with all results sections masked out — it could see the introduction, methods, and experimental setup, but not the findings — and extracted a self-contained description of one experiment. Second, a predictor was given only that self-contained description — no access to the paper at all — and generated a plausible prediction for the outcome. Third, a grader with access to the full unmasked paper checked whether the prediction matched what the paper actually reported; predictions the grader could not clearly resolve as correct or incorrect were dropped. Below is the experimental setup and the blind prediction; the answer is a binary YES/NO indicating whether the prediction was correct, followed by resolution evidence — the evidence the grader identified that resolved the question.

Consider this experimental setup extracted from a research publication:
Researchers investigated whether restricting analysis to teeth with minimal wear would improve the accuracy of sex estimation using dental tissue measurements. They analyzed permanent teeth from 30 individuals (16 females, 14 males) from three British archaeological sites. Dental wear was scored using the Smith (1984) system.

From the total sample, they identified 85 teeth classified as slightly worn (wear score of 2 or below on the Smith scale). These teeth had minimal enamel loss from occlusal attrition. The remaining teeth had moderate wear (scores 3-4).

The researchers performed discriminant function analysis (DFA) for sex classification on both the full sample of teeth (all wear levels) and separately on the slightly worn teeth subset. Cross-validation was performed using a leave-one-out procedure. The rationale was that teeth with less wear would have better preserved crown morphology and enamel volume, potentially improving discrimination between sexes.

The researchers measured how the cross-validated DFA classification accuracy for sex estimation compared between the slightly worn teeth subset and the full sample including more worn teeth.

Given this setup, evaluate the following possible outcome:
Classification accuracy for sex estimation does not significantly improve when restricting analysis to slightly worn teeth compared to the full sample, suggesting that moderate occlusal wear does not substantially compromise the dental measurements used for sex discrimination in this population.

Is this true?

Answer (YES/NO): YES